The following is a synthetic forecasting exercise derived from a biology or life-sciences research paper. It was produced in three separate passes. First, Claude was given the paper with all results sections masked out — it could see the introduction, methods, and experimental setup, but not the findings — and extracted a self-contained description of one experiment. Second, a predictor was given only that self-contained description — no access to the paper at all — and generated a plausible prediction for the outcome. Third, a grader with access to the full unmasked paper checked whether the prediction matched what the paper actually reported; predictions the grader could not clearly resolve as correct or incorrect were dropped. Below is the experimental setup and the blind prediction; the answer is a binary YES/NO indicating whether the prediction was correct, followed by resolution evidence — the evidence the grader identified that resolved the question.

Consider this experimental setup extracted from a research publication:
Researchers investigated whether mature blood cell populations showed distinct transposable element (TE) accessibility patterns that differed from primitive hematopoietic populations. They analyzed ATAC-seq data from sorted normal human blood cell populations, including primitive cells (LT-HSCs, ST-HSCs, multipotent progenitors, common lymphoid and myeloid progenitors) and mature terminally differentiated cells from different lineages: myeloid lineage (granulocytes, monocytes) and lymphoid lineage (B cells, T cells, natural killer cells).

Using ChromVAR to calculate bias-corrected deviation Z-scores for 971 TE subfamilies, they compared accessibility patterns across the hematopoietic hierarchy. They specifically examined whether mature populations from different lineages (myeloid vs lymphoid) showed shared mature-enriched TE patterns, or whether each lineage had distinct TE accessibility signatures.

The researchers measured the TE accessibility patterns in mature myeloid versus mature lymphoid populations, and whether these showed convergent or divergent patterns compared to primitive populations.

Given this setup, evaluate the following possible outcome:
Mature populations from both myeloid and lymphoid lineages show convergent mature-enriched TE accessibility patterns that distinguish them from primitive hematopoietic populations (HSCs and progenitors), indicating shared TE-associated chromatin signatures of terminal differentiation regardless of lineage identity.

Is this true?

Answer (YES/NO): YES